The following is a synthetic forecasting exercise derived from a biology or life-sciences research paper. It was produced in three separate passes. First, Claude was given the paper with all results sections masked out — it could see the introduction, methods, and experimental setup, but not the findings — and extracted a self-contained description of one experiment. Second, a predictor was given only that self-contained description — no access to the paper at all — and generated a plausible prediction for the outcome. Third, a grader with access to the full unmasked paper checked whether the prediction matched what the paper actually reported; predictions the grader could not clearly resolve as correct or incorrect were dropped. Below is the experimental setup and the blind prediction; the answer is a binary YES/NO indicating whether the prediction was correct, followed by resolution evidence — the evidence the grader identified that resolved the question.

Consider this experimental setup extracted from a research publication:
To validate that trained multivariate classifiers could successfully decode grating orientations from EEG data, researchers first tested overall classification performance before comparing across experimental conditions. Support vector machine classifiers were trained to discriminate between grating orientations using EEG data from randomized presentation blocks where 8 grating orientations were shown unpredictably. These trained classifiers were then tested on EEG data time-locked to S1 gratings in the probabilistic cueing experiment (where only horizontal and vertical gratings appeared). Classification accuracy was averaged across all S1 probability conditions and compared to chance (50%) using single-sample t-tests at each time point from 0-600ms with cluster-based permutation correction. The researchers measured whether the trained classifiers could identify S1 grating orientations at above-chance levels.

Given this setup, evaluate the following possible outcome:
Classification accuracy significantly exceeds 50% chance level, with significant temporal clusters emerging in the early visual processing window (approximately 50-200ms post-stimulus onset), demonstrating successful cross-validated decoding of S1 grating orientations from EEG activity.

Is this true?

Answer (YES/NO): YES